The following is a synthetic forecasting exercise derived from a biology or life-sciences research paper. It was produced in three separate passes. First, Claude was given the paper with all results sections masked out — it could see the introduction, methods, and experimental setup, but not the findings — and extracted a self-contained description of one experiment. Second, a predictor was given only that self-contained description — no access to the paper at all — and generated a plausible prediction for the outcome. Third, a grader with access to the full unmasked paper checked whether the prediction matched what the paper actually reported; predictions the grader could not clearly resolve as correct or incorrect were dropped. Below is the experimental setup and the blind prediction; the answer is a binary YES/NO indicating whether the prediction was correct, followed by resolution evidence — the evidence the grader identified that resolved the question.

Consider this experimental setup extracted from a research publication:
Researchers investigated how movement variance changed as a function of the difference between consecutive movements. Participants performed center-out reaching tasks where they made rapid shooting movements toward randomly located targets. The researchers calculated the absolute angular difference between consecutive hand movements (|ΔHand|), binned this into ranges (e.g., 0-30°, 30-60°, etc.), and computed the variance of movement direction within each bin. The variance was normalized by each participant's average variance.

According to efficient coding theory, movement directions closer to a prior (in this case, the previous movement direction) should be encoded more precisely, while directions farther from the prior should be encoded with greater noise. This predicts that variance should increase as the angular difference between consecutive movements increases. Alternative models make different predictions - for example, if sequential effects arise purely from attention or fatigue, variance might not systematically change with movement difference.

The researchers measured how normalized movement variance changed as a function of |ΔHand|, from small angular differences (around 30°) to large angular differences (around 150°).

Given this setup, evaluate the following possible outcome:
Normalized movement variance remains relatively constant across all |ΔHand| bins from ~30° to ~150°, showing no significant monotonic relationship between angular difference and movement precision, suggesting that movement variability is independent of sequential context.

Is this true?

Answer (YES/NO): NO